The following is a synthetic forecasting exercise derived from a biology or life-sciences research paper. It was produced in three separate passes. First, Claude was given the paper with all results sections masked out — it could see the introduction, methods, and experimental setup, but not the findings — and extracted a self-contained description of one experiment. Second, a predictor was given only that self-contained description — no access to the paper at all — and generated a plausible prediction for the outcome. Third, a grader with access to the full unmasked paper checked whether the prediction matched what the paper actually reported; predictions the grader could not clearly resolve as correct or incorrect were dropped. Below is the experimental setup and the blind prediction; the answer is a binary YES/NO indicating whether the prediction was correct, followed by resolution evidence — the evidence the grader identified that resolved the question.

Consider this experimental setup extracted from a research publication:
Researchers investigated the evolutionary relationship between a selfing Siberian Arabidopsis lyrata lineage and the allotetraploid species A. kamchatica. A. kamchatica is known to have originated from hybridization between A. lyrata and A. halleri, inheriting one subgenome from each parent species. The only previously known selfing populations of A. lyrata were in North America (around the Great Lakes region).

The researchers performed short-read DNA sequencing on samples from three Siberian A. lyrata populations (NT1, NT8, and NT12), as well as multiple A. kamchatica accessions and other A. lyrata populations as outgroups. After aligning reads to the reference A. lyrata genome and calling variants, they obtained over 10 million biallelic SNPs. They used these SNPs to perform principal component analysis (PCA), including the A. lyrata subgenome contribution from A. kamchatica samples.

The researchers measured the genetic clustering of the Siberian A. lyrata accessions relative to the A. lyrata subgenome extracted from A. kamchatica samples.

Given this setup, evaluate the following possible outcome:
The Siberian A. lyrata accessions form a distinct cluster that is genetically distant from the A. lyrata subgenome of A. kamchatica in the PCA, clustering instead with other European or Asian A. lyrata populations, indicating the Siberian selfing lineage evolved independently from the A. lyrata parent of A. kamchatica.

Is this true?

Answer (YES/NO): NO